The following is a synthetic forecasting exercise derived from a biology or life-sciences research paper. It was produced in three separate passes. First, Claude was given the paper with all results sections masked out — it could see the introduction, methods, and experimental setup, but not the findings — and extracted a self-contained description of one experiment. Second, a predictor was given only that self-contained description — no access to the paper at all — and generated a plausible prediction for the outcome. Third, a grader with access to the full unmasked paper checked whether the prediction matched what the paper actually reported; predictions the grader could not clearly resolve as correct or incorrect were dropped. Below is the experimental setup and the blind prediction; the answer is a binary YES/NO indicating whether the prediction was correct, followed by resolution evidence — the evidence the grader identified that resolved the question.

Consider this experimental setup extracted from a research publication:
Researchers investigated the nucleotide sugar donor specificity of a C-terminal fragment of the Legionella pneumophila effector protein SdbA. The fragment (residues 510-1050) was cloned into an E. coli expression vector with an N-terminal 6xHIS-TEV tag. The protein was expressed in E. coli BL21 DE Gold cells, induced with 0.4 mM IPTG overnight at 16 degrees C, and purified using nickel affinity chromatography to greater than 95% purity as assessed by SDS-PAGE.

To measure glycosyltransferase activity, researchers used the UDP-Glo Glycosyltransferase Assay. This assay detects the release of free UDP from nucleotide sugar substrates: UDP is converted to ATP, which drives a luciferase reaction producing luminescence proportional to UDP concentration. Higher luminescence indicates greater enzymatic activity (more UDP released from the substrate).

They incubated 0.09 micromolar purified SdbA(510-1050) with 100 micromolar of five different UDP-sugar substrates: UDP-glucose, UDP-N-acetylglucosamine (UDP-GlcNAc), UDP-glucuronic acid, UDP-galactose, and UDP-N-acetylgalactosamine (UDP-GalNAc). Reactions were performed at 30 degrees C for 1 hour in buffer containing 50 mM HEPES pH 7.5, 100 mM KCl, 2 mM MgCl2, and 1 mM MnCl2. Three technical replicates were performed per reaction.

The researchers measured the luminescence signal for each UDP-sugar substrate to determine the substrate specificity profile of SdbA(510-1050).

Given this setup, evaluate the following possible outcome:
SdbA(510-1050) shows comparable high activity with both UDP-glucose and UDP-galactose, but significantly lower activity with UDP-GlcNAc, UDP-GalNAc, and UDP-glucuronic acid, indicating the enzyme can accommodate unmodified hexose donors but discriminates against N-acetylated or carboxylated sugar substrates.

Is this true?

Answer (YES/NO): NO